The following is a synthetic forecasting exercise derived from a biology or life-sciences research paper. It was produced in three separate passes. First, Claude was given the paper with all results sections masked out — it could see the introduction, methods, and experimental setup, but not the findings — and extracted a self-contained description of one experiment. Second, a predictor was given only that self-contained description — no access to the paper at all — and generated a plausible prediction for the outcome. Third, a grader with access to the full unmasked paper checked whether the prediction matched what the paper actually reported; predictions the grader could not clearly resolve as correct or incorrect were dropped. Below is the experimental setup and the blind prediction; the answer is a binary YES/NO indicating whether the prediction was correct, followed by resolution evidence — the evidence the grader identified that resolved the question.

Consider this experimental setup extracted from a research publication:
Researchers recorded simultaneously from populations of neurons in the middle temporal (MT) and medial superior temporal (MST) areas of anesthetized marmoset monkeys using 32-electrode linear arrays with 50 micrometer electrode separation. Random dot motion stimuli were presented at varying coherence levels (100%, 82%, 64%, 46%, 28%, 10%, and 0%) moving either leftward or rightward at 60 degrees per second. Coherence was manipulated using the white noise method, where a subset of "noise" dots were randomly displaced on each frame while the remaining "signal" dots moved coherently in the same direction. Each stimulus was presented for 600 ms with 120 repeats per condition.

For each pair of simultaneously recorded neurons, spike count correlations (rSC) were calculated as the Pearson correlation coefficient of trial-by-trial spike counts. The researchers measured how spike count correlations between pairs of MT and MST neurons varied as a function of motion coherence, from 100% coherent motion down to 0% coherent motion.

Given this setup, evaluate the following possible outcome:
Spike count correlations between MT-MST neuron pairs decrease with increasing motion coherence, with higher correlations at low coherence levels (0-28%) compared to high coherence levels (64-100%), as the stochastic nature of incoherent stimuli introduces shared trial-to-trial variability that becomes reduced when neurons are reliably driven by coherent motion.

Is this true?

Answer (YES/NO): YES